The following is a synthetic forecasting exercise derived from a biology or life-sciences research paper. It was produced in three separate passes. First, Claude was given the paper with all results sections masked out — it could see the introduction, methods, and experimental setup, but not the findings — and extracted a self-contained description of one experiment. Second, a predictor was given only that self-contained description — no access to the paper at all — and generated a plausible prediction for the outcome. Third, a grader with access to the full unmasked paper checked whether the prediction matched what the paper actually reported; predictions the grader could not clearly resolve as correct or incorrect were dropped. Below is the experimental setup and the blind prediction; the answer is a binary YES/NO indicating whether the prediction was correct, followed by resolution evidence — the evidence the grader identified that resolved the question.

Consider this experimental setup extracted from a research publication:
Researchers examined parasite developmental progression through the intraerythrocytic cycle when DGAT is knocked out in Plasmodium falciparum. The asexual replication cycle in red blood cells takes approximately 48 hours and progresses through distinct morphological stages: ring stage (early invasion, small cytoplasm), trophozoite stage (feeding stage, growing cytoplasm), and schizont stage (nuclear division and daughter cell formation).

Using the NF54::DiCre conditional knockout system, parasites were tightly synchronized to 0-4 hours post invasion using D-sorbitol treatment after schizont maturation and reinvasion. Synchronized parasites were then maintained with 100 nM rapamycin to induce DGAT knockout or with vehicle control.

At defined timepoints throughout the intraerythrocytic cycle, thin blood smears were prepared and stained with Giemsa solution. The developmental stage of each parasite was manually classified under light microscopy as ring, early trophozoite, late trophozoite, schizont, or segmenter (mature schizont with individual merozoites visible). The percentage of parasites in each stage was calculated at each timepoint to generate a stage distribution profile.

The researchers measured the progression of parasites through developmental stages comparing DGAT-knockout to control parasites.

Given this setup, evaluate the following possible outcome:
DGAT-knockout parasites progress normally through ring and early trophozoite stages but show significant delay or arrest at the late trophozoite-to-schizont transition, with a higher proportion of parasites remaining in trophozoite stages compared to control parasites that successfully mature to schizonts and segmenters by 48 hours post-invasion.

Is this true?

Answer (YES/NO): NO